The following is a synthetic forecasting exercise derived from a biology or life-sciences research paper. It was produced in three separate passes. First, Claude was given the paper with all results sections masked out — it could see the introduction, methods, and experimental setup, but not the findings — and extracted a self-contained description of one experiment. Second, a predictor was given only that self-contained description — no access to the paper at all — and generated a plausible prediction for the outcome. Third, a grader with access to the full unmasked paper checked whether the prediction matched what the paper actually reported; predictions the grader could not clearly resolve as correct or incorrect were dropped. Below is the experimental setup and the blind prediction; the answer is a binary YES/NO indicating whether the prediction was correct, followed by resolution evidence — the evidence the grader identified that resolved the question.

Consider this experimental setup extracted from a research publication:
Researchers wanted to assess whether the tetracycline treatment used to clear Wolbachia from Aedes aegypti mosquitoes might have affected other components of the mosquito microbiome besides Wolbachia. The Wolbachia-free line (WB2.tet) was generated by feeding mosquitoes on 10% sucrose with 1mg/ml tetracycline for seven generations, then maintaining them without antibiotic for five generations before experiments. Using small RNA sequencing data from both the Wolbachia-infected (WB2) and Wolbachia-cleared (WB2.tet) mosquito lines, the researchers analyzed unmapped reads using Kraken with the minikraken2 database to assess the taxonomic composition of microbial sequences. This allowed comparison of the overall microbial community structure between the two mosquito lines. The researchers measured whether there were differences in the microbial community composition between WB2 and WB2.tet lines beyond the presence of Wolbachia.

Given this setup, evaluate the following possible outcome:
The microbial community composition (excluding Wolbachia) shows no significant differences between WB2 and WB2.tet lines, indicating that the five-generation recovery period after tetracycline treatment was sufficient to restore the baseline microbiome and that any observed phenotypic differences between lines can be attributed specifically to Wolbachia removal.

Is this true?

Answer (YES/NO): YES